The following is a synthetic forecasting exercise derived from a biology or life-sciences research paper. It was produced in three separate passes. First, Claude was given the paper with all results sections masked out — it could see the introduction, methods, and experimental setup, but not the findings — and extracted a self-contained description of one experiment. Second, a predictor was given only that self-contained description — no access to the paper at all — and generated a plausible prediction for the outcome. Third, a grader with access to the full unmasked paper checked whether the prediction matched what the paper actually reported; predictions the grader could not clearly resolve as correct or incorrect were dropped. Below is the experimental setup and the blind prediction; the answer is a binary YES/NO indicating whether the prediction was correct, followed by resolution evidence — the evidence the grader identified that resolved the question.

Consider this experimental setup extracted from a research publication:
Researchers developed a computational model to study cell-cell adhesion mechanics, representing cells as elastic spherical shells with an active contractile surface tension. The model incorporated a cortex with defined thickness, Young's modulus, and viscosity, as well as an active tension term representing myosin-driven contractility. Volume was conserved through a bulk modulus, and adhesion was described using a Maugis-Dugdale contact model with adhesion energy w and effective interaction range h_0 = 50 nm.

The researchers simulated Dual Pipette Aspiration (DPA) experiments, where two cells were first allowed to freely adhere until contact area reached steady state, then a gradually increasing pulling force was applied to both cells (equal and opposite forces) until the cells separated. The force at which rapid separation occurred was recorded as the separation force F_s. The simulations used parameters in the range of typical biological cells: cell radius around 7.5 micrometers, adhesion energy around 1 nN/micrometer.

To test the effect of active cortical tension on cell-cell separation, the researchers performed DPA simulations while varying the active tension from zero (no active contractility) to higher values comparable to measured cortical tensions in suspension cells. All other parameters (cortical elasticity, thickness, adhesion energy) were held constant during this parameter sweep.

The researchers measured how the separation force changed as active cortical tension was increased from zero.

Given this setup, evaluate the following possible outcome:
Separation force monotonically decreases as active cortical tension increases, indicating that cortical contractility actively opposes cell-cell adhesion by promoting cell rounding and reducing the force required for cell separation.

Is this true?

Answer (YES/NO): YES